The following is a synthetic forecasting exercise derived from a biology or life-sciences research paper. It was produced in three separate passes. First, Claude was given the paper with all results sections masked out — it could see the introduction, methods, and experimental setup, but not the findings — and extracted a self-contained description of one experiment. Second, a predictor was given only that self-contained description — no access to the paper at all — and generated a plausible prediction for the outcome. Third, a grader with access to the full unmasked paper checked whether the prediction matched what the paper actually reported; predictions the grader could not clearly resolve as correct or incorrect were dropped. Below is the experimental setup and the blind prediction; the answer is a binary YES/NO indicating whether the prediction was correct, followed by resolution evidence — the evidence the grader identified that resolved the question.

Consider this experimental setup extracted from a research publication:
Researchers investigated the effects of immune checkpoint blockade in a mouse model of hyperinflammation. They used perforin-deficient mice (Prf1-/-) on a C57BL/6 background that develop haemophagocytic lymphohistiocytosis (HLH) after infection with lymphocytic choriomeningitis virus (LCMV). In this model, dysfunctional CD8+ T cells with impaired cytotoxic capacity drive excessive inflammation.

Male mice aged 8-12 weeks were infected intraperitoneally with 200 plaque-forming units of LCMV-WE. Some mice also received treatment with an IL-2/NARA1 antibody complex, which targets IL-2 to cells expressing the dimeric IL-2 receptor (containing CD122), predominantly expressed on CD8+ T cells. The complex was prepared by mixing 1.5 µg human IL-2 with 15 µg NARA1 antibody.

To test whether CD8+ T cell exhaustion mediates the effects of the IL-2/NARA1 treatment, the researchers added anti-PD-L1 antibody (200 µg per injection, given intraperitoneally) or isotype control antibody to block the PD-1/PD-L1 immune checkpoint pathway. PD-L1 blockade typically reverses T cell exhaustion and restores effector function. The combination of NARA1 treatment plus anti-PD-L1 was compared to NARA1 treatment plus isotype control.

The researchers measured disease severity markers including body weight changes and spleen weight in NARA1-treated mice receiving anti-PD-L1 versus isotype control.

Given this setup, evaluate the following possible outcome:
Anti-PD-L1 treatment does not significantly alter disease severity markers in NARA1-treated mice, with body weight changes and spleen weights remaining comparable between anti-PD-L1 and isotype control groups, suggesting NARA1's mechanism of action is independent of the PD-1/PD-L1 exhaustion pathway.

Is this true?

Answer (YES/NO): NO